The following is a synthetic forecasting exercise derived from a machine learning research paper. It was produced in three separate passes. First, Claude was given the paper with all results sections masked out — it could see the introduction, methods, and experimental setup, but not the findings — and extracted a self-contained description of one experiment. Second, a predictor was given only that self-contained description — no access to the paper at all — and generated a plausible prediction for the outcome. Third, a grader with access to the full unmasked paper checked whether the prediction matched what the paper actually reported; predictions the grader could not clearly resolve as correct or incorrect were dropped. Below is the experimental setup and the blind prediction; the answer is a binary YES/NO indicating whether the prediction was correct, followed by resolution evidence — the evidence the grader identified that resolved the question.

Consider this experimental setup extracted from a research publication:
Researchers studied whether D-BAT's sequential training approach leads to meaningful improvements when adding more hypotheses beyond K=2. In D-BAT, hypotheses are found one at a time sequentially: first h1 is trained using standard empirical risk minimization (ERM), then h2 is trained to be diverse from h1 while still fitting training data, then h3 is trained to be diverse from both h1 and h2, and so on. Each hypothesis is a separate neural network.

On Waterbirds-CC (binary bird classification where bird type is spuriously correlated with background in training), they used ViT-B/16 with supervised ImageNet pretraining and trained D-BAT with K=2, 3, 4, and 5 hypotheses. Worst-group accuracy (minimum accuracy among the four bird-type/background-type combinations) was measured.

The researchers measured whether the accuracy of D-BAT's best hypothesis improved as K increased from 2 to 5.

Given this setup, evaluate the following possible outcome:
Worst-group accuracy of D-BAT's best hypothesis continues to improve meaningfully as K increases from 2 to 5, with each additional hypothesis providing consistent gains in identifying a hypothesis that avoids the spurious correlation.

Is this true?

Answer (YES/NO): NO